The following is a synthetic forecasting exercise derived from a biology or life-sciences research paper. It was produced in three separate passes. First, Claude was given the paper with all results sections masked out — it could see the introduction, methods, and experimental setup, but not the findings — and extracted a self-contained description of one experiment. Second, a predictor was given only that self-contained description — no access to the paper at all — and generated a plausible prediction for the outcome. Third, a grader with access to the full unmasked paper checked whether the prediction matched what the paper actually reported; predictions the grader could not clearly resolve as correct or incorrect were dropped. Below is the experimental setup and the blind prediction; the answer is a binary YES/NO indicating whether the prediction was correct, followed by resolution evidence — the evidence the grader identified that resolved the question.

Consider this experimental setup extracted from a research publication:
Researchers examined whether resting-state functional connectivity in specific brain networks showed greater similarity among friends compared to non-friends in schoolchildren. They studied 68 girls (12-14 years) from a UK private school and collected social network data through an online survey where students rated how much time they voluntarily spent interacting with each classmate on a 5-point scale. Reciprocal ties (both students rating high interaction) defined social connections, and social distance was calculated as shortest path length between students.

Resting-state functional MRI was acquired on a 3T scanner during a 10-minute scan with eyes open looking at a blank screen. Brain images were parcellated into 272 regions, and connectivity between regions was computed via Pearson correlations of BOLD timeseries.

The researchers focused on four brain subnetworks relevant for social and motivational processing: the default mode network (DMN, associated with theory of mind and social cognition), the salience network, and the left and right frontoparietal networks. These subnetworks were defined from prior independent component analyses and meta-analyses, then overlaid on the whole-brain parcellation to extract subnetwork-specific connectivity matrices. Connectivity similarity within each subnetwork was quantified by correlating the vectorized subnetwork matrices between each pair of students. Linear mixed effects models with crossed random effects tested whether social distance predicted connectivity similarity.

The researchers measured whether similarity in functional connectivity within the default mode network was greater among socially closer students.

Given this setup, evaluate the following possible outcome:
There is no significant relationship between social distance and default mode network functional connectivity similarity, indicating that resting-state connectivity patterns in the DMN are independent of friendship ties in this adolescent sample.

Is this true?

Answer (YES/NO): YES